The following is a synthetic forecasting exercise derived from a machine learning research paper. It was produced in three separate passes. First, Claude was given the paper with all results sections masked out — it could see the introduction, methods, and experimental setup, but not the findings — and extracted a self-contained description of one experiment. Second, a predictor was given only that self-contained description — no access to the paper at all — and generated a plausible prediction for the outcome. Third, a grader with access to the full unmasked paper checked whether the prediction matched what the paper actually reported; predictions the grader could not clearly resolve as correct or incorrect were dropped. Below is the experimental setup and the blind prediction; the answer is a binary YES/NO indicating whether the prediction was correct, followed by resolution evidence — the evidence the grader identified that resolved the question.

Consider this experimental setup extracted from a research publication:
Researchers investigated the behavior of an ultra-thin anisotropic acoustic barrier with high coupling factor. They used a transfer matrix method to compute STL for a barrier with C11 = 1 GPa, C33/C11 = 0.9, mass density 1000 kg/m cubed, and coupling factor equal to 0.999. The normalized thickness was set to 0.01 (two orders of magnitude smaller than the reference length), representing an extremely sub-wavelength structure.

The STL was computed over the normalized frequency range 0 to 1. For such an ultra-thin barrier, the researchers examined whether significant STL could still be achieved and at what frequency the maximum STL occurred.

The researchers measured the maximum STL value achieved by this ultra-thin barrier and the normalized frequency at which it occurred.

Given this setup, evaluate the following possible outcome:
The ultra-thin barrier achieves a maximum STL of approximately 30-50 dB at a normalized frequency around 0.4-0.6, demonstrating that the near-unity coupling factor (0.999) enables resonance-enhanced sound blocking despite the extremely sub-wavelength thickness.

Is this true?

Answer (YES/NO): NO